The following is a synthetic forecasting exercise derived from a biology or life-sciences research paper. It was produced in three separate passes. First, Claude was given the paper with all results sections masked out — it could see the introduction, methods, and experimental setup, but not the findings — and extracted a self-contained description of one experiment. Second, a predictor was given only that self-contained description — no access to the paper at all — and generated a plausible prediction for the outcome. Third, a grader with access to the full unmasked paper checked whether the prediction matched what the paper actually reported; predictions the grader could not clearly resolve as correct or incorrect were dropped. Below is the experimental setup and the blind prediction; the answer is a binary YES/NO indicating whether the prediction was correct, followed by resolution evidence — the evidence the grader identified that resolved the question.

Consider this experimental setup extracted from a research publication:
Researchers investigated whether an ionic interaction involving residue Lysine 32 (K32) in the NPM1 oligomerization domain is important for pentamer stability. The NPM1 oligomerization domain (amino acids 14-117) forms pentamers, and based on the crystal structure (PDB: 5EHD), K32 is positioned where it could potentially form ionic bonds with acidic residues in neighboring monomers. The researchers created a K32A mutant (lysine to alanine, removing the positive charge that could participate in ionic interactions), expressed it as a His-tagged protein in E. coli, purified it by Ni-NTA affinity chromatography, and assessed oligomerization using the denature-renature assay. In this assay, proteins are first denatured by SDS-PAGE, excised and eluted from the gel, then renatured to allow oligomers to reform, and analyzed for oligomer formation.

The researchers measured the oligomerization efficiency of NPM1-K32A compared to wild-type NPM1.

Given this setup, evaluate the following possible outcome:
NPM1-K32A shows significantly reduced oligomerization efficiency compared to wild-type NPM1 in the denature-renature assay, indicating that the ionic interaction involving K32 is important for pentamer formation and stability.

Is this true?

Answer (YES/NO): NO